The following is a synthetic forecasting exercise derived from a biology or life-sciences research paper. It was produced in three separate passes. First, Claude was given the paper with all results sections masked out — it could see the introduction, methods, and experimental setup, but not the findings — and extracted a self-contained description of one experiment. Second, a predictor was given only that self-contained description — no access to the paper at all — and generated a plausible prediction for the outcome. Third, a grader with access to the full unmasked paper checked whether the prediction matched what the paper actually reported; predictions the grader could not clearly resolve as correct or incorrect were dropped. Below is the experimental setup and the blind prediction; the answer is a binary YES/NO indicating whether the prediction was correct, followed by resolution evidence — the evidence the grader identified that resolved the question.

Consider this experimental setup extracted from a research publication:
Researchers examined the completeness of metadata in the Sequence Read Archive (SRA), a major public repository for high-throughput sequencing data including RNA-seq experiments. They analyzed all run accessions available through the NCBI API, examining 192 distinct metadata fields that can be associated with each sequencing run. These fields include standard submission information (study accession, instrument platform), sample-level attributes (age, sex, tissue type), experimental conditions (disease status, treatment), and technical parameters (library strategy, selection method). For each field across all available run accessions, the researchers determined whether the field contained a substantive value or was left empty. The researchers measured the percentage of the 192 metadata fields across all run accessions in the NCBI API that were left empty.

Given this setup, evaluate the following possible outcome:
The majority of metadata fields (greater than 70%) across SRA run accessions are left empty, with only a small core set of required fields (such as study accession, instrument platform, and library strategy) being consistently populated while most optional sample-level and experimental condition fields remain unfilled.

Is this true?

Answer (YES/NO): YES